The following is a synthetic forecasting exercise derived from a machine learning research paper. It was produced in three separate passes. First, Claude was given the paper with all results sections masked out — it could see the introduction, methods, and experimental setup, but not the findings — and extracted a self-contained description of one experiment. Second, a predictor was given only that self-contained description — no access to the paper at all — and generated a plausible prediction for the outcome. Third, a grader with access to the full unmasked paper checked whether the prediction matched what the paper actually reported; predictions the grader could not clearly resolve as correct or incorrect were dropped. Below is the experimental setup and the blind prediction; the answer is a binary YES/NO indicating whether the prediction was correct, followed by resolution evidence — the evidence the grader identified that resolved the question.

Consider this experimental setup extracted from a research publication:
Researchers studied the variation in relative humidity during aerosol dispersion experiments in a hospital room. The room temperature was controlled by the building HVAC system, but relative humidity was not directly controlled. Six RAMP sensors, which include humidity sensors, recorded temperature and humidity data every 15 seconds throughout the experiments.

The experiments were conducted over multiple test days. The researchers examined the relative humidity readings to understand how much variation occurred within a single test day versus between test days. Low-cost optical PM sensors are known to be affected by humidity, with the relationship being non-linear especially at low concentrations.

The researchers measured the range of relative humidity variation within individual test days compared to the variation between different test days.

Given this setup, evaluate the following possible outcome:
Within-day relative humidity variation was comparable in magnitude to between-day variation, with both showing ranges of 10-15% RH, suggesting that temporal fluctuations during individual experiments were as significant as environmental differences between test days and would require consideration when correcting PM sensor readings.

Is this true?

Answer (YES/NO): NO